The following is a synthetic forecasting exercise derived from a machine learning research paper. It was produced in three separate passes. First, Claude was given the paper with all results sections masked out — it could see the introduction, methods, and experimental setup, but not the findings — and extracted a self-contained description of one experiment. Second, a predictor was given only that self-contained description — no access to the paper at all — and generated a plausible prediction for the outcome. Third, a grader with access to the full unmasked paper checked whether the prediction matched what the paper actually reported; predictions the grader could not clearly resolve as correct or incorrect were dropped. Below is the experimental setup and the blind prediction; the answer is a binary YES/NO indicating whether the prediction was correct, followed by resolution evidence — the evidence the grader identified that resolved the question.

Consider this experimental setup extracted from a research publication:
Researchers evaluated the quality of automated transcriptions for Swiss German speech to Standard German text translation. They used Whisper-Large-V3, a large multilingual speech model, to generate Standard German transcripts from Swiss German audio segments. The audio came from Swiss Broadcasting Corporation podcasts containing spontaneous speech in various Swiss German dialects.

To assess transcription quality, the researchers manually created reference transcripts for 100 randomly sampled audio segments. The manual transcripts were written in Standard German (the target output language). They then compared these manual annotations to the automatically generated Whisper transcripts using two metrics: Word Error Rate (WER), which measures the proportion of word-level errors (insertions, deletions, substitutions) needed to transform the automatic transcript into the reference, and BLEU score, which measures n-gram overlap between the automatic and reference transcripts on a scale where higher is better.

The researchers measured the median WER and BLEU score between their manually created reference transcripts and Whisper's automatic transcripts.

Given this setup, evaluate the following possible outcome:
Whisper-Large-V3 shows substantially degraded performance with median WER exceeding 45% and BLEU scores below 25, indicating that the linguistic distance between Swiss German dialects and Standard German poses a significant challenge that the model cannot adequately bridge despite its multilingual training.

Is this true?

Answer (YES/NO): NO